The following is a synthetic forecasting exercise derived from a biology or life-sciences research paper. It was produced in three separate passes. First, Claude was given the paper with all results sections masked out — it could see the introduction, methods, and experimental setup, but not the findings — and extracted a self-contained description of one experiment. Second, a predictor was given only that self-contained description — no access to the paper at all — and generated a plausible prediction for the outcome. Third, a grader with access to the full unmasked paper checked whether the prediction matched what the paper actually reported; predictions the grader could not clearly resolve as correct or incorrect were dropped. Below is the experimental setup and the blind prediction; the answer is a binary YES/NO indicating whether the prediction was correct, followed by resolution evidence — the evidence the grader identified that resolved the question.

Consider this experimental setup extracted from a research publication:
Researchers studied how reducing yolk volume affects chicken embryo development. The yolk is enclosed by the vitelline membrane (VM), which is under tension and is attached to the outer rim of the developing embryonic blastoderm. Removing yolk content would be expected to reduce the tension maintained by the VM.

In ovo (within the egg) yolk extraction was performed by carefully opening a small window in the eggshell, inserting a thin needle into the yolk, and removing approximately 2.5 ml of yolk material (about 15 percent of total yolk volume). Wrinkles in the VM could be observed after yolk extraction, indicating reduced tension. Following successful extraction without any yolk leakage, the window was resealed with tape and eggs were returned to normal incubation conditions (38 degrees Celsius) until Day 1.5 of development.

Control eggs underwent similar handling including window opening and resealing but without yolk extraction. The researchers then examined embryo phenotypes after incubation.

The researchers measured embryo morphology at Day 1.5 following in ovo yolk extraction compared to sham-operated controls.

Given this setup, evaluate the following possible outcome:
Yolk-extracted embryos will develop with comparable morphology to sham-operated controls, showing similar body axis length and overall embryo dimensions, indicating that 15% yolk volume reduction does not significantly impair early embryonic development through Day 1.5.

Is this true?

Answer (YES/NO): NO